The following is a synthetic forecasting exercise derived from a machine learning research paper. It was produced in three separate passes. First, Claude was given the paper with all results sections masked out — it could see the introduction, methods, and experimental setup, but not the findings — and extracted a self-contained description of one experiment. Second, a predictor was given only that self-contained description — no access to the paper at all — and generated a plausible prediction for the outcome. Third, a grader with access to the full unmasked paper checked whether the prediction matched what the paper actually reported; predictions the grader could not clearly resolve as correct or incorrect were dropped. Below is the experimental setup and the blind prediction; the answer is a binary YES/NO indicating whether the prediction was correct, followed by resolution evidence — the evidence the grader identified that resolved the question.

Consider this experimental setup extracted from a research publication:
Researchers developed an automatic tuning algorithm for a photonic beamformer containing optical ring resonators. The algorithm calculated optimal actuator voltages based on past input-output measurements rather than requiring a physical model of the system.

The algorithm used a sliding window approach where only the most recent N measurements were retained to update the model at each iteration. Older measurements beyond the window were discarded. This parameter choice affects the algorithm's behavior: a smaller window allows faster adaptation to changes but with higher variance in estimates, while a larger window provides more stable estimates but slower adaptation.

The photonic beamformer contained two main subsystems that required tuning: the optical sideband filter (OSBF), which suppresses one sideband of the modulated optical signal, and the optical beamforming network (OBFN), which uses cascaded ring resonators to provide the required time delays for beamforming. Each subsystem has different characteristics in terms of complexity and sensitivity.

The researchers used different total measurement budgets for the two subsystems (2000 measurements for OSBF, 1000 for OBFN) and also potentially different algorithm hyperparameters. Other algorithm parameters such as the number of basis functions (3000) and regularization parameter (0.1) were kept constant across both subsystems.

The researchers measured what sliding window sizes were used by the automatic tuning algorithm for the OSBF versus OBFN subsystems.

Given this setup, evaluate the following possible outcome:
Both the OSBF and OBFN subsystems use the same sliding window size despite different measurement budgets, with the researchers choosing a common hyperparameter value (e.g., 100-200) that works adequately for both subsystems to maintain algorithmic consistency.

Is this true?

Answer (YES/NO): NO